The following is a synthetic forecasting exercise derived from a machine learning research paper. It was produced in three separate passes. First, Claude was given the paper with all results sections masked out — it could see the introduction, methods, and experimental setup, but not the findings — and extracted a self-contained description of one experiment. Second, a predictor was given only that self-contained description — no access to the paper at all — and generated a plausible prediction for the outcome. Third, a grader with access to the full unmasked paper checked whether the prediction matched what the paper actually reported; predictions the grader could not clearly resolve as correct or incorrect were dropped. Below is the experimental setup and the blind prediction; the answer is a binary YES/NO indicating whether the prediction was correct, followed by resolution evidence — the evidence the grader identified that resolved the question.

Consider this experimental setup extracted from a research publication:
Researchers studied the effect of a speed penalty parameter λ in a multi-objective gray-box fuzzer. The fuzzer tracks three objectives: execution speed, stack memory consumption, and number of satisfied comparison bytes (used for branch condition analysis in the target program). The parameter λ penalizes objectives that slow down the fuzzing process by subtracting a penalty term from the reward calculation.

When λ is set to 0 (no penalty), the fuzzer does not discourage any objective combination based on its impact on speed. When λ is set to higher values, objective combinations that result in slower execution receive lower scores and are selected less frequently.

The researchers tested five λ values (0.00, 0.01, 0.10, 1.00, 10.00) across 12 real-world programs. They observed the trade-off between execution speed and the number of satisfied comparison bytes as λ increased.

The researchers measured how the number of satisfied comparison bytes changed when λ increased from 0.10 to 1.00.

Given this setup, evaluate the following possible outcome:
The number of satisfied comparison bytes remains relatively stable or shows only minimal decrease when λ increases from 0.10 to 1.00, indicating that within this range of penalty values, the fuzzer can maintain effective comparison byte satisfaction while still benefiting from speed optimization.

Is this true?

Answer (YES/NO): NO